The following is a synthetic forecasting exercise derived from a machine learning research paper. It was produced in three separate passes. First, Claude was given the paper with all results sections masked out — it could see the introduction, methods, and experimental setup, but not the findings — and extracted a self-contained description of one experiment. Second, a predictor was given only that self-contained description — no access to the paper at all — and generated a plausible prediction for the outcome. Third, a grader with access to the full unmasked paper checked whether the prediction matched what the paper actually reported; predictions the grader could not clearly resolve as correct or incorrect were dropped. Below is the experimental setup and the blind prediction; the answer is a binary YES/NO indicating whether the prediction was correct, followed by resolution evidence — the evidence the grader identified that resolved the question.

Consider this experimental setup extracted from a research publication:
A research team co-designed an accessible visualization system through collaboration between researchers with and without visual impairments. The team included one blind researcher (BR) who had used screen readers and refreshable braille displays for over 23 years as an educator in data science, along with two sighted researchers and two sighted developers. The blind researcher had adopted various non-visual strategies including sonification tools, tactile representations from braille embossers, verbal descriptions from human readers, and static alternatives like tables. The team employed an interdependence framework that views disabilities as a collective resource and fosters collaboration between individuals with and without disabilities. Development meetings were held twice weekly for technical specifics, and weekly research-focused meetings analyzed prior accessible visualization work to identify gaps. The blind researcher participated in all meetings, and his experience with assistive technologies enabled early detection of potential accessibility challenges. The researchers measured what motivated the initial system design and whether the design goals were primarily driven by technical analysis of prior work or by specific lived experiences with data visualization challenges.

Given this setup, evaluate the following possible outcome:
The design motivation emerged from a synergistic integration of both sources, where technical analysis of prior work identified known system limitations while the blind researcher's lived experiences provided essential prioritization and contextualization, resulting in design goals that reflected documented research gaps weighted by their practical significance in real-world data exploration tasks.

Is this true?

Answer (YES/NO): NO